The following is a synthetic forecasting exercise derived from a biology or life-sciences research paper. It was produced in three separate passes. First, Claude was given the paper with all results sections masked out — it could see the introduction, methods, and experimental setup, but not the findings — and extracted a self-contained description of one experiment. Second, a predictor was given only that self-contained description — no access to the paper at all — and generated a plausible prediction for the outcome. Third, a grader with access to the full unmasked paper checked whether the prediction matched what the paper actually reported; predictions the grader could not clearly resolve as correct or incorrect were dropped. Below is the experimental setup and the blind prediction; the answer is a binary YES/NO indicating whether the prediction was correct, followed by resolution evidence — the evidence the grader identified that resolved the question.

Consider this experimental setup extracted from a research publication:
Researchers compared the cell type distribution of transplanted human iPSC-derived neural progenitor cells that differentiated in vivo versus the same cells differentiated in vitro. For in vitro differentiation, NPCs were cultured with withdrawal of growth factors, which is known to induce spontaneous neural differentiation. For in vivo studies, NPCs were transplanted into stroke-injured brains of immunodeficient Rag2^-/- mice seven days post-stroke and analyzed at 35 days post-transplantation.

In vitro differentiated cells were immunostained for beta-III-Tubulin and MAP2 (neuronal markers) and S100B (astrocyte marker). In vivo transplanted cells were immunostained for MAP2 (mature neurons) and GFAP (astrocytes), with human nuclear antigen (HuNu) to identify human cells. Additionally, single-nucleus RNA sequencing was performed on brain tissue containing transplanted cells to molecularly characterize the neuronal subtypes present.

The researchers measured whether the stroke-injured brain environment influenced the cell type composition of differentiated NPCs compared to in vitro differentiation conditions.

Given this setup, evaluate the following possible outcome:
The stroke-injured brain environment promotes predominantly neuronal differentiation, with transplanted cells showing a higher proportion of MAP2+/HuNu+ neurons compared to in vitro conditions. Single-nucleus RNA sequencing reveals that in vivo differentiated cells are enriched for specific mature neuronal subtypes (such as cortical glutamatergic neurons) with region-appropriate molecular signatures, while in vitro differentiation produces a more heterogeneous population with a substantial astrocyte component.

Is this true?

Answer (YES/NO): NO